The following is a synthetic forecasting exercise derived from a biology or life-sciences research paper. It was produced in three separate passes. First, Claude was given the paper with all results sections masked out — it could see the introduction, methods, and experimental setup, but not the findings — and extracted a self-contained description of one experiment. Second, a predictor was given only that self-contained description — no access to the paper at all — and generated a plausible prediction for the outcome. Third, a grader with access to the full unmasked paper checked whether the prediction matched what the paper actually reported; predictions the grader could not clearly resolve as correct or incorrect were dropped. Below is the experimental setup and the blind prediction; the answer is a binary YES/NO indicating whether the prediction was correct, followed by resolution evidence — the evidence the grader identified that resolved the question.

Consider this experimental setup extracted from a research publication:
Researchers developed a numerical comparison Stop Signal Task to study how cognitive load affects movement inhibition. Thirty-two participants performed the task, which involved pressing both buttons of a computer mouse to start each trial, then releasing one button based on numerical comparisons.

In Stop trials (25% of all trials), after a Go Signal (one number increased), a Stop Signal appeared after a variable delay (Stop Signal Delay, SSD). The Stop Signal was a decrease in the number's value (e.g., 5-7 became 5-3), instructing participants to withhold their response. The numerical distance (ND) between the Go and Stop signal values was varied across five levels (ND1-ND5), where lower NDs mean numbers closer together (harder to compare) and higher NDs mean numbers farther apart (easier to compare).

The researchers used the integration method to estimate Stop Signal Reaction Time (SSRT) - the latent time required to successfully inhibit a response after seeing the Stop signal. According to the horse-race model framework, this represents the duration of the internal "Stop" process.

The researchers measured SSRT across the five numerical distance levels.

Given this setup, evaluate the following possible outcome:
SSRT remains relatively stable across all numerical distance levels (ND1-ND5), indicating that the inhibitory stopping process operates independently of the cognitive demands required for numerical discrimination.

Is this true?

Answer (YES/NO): NO